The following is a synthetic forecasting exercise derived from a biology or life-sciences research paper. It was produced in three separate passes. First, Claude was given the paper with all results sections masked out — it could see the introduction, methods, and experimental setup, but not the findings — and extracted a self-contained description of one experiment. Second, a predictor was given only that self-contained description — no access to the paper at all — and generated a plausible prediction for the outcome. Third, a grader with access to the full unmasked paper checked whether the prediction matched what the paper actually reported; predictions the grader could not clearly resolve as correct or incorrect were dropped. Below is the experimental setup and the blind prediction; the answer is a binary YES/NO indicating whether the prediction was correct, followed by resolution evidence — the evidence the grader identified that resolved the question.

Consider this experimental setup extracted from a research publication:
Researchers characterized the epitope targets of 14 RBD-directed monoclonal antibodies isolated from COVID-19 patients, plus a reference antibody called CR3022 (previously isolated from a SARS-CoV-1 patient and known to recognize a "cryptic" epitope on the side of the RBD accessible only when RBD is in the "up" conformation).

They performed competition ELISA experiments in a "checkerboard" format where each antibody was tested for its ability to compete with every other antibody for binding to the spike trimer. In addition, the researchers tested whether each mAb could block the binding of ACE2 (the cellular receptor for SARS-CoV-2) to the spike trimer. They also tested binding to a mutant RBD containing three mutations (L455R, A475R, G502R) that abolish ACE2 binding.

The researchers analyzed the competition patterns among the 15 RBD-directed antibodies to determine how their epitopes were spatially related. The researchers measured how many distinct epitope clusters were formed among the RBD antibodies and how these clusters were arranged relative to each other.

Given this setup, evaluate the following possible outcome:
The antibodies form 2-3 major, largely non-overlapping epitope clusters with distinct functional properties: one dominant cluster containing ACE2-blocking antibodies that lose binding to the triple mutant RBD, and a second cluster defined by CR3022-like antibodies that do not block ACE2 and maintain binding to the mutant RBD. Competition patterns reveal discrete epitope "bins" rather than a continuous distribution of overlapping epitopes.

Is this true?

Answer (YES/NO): NO